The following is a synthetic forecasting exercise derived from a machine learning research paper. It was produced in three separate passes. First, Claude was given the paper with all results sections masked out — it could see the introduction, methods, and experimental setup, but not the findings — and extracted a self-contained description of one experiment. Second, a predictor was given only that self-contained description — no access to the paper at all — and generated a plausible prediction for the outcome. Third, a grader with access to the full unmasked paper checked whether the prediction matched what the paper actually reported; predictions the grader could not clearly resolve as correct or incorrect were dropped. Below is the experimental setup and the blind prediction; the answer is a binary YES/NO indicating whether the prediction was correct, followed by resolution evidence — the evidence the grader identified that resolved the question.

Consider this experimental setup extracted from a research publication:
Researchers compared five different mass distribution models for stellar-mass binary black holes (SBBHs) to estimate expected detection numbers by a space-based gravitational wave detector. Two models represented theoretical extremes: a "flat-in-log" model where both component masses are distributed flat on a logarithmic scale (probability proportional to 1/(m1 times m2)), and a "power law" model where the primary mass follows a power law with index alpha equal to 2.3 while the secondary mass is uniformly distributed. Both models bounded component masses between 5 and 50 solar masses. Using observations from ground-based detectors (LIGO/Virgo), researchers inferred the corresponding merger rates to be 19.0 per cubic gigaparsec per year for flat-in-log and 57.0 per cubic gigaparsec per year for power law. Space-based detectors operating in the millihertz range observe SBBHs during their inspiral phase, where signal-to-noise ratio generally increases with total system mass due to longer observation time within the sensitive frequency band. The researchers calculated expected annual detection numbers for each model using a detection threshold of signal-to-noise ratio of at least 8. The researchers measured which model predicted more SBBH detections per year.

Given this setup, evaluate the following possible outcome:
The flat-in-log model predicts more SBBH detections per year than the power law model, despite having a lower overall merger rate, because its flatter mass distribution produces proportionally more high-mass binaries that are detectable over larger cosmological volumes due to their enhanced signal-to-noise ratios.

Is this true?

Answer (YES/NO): NO